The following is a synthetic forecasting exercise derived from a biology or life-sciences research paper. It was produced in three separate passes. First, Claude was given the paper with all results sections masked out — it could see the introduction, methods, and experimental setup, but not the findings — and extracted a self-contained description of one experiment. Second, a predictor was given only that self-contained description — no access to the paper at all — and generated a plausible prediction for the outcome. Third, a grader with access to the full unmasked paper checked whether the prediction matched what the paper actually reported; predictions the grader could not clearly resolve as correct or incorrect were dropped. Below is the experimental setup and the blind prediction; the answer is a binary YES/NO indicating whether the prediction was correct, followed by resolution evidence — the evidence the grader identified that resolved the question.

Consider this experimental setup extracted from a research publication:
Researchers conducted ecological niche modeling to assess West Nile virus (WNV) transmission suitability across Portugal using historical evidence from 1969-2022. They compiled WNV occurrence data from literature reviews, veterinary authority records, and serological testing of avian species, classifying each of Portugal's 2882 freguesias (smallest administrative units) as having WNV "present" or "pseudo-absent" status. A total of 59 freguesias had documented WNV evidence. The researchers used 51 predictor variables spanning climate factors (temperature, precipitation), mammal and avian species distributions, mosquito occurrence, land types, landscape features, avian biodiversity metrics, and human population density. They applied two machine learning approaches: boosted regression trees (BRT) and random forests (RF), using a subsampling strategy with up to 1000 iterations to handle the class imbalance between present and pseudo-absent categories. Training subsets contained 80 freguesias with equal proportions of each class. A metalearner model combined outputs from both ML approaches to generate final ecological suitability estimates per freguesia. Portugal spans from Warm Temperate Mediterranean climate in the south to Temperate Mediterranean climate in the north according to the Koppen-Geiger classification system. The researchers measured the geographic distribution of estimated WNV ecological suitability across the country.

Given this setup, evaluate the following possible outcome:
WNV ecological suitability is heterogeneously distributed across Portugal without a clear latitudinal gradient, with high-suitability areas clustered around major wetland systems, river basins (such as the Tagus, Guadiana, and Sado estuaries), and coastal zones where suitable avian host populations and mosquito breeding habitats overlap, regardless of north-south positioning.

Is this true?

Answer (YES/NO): NO